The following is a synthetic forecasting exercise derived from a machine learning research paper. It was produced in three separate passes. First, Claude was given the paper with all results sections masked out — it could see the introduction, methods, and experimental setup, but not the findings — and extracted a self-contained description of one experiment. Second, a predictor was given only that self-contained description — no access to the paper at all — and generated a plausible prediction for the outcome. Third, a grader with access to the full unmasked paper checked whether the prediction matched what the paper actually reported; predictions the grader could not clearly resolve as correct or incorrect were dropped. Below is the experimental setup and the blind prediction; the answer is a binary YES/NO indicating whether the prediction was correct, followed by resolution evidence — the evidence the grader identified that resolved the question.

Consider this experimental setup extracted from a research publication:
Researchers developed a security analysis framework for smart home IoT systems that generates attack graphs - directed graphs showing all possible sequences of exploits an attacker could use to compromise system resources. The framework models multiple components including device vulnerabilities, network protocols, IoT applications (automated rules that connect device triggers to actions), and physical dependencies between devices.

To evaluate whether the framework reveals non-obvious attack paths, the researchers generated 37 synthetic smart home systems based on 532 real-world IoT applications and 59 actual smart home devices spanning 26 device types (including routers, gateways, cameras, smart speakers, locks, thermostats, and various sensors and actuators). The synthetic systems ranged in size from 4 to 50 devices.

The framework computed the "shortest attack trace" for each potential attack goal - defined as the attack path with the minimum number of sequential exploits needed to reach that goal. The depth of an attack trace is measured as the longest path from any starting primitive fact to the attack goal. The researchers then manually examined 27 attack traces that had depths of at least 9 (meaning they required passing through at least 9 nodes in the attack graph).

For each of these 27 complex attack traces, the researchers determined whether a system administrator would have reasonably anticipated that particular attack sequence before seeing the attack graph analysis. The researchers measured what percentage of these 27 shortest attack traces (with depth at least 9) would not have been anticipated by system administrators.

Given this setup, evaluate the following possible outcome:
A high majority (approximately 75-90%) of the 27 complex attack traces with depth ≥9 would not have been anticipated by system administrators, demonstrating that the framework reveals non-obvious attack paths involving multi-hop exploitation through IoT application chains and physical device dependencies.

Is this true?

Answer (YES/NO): NO